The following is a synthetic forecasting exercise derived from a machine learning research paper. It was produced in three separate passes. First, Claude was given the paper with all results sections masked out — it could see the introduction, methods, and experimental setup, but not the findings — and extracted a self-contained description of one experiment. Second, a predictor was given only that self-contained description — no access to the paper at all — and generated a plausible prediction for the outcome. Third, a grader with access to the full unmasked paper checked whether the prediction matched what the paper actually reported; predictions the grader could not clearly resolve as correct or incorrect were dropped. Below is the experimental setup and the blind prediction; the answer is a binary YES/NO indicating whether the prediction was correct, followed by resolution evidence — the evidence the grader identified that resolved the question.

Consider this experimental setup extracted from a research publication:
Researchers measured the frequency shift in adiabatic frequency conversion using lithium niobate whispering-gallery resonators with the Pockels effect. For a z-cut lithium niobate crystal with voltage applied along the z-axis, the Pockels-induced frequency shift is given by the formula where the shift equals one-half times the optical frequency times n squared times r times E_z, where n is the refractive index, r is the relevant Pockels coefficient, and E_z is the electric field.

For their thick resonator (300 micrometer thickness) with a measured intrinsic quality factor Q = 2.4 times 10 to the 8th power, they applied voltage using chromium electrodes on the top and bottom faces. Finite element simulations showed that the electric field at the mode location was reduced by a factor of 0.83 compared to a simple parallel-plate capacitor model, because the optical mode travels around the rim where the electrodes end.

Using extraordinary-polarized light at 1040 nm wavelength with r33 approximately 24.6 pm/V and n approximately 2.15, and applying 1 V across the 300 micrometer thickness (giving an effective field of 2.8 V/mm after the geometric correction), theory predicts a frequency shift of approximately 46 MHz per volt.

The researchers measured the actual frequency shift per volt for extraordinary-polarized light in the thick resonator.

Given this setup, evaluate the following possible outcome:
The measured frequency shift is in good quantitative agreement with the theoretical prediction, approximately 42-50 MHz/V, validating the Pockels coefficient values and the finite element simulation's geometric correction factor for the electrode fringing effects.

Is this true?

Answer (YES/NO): YES